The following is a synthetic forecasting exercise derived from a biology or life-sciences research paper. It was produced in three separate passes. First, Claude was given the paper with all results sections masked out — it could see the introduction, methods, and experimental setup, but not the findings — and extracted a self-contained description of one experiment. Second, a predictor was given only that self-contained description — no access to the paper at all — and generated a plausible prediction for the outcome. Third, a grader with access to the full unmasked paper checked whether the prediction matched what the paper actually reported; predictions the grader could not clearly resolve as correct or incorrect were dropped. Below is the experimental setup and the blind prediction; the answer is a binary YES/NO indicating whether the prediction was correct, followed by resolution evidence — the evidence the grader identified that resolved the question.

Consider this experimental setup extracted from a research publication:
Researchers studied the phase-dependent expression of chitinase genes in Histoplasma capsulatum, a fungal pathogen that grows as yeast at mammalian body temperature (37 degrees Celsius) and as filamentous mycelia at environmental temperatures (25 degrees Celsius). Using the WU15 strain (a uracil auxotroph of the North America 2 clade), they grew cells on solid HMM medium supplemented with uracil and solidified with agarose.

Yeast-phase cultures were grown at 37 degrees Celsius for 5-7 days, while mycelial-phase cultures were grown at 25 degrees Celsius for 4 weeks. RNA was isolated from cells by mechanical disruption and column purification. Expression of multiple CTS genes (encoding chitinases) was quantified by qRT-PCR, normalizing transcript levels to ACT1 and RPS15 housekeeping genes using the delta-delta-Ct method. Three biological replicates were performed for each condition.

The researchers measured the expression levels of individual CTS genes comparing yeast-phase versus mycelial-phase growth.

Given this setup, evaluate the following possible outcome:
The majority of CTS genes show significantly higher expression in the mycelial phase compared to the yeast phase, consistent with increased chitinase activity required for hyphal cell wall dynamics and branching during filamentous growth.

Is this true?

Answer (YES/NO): NO